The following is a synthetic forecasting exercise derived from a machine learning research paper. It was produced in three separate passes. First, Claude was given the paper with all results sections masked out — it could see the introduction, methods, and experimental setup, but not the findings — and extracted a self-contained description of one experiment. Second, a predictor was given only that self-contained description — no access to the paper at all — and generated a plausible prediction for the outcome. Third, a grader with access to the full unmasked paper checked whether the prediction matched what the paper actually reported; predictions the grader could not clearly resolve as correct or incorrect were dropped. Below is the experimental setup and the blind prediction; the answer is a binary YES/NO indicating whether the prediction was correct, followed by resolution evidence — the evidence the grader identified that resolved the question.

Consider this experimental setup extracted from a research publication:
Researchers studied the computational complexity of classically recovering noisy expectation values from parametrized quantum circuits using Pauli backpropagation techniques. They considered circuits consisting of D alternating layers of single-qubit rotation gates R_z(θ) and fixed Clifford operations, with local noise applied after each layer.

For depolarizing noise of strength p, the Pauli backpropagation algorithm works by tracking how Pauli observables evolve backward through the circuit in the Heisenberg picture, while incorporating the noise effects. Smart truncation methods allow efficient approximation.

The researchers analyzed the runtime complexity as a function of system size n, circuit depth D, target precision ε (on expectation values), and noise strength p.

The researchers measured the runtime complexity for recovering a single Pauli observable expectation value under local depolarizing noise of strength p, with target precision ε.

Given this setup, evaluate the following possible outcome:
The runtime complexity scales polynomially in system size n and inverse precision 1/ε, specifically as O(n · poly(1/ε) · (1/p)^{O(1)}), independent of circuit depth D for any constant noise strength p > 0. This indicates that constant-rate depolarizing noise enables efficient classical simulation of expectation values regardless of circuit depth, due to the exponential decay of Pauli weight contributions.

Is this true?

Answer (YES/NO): NO